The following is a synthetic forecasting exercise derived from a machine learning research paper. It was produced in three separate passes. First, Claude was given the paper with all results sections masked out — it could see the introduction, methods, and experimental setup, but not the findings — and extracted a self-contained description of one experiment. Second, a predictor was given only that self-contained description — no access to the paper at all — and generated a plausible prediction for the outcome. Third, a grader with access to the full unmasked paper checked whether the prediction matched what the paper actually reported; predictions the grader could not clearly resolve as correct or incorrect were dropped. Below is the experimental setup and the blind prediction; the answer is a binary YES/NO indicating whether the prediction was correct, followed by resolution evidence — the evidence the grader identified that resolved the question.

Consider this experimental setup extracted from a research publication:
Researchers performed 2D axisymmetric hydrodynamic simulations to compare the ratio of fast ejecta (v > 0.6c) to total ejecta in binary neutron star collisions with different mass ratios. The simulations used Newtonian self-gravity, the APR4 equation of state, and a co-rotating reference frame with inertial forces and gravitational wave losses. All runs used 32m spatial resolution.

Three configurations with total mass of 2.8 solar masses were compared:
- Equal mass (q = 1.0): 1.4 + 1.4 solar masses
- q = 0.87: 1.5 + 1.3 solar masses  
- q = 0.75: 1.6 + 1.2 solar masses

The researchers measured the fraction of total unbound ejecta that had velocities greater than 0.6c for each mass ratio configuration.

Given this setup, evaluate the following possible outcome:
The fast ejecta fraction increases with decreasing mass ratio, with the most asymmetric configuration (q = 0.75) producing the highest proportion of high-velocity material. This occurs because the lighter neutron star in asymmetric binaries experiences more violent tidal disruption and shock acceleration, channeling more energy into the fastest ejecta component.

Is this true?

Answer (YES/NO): NO